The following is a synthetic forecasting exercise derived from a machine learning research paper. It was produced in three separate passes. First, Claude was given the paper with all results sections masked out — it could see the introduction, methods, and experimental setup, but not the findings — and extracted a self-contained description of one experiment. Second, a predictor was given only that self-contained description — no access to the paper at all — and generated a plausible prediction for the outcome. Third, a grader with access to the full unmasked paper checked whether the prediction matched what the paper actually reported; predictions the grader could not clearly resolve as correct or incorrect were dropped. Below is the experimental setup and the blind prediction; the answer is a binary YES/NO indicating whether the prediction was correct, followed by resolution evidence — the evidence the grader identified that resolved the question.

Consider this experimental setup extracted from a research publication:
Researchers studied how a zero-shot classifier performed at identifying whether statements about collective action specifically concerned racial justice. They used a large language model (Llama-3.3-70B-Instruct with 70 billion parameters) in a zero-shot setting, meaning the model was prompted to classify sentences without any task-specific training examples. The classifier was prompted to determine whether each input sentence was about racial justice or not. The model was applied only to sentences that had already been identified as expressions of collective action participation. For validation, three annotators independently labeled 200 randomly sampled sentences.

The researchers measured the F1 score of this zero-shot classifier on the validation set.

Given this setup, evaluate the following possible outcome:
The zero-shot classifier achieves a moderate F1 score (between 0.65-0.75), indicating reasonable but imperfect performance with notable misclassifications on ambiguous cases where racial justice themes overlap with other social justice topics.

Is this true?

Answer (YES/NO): NO